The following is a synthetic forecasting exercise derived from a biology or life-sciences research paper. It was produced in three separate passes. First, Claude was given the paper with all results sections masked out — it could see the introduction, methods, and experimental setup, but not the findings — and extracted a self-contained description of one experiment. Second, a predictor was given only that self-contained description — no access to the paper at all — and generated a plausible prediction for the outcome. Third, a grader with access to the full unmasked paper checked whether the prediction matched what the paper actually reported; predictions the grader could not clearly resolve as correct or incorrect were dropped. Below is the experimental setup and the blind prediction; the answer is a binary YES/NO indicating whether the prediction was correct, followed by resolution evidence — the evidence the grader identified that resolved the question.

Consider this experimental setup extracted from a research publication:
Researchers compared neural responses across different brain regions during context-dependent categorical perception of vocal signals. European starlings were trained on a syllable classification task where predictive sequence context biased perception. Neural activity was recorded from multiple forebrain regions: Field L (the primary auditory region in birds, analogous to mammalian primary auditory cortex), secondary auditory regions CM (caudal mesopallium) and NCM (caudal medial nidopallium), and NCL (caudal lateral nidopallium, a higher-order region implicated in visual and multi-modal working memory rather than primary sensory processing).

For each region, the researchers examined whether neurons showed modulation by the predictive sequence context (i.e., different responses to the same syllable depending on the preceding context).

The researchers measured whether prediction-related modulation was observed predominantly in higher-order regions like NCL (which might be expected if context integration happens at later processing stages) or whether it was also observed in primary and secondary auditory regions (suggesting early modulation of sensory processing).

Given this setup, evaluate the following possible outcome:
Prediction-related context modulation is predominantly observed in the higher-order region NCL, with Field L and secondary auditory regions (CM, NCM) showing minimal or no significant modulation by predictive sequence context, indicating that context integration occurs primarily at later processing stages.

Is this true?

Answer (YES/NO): NO